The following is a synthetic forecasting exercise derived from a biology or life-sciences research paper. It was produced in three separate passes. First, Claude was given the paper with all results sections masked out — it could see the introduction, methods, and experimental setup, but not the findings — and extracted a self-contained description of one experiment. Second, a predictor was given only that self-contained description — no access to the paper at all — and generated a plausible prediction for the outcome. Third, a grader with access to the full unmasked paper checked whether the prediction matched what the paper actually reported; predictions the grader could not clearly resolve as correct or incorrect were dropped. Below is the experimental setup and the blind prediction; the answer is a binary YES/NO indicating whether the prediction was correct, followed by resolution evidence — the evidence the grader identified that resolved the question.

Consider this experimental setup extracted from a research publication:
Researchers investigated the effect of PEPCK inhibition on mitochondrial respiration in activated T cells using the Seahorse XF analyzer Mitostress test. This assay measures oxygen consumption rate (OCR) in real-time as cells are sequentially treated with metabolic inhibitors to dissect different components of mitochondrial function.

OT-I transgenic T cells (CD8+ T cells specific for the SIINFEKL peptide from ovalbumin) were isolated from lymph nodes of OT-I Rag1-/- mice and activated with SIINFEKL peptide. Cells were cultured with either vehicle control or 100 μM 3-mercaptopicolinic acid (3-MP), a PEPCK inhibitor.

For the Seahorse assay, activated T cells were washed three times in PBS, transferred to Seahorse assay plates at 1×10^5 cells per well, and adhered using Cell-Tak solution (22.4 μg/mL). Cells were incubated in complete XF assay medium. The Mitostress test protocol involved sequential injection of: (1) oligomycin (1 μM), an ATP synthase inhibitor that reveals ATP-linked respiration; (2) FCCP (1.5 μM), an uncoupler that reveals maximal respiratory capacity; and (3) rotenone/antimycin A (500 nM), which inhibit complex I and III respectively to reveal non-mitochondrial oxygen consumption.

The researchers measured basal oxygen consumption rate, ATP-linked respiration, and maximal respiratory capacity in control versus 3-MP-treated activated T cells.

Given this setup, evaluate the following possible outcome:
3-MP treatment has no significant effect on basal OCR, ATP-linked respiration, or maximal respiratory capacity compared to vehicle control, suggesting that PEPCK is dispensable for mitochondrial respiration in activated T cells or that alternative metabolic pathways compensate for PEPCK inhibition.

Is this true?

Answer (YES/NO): NO